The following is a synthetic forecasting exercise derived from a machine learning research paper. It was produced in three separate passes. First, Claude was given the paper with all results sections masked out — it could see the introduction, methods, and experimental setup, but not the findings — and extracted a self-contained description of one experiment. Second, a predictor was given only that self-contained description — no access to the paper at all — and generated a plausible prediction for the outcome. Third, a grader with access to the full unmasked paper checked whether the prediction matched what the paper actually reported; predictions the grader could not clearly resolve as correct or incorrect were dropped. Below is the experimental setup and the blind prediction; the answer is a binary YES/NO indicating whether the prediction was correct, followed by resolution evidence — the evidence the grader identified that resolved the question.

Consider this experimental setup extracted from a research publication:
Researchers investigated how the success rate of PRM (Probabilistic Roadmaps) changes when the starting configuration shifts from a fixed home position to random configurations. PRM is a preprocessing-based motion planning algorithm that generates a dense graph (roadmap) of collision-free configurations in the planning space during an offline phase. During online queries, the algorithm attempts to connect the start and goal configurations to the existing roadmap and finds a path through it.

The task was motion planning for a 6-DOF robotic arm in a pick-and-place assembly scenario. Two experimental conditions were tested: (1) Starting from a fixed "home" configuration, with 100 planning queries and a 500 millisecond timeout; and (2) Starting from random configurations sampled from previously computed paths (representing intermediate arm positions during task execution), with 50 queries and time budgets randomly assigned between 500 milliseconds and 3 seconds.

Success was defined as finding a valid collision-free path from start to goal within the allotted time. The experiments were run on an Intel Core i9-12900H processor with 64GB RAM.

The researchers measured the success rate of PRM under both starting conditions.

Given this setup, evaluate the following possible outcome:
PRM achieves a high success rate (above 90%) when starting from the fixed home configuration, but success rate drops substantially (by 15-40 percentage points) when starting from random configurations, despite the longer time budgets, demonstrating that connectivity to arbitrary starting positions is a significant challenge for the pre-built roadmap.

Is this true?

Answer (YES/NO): NO